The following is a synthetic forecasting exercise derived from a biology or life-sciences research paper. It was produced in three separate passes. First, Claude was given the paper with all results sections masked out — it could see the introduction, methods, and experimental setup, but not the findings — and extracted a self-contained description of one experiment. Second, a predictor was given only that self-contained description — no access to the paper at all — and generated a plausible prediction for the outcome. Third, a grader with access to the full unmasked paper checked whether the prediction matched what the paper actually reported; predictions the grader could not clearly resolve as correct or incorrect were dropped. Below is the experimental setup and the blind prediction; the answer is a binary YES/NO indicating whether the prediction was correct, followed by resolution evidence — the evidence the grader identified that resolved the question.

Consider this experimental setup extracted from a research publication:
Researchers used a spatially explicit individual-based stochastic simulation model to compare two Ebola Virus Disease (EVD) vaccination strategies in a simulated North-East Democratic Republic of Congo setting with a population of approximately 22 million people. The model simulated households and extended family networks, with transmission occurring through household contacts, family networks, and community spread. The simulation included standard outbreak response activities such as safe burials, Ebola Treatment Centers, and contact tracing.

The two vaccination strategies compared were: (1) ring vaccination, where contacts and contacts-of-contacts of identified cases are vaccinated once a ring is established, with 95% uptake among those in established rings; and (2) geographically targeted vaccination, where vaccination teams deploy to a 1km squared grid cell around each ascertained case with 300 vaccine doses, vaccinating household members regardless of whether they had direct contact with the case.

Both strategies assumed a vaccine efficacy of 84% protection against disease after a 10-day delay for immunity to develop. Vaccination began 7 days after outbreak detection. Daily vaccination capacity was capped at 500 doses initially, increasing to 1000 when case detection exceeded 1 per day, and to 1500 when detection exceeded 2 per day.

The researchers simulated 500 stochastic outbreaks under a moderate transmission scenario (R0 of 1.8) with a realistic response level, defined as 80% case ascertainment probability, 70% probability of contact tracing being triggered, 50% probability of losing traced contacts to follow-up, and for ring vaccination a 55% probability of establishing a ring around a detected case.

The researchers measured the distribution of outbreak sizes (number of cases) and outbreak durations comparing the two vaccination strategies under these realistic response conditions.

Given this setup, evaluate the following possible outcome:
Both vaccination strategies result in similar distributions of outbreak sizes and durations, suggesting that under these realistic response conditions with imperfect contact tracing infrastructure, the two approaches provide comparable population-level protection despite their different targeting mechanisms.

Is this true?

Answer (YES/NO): YES